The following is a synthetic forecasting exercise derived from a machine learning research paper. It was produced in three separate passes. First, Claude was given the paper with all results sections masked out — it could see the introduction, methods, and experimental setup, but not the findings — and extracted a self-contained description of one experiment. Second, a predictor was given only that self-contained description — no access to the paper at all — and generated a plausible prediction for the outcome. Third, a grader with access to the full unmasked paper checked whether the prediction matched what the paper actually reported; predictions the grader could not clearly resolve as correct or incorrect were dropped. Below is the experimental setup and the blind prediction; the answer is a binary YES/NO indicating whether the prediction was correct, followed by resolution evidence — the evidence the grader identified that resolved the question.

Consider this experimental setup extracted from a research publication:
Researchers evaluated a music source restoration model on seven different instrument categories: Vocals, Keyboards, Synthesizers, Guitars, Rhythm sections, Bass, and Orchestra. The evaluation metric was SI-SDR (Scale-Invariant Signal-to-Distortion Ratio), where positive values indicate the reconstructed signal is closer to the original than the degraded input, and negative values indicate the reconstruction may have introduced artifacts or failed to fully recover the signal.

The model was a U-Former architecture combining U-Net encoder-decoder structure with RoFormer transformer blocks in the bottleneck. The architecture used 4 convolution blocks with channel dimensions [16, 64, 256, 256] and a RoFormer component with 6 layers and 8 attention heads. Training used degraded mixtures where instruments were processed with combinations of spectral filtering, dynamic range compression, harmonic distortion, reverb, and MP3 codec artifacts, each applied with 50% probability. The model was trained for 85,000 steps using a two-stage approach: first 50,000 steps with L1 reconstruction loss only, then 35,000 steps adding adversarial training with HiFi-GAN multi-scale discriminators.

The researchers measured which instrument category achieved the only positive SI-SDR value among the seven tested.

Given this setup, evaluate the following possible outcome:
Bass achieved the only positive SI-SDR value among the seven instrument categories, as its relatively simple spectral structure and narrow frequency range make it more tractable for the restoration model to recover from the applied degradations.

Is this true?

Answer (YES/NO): NO